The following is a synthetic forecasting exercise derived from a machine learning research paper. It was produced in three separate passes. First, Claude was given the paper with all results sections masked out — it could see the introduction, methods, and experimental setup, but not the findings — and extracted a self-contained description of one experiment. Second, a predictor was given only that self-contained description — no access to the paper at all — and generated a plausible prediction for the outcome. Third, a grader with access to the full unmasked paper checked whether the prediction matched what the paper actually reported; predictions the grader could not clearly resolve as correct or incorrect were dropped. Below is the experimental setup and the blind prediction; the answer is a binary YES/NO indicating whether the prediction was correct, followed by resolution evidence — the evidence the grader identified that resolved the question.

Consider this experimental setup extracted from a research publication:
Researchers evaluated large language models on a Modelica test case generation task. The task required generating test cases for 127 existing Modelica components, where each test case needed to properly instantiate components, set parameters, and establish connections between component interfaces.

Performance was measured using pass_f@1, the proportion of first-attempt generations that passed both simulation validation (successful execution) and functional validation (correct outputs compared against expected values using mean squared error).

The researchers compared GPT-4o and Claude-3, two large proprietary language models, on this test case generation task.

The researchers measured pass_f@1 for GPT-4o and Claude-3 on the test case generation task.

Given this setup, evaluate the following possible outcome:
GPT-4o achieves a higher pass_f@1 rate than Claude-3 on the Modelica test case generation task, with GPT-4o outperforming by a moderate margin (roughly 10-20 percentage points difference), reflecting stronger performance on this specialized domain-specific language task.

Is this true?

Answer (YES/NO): NO